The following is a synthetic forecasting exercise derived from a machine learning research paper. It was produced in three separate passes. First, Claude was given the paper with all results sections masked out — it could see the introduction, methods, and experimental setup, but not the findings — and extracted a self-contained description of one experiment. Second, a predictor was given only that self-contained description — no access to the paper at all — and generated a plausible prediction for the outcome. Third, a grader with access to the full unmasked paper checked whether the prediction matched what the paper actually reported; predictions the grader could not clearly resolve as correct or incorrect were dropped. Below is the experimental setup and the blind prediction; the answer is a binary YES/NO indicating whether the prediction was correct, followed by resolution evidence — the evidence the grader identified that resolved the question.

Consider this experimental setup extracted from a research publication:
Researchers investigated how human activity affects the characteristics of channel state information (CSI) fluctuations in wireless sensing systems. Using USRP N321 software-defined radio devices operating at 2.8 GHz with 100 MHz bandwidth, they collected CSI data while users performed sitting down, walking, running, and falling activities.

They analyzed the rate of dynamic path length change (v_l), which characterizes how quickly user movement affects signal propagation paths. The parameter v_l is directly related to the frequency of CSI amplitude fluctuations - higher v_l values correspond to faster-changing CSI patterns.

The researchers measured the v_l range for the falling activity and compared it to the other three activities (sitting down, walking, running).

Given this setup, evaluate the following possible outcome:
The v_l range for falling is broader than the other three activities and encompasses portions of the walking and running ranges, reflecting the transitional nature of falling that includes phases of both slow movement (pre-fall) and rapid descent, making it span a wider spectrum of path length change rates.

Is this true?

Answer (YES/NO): NO